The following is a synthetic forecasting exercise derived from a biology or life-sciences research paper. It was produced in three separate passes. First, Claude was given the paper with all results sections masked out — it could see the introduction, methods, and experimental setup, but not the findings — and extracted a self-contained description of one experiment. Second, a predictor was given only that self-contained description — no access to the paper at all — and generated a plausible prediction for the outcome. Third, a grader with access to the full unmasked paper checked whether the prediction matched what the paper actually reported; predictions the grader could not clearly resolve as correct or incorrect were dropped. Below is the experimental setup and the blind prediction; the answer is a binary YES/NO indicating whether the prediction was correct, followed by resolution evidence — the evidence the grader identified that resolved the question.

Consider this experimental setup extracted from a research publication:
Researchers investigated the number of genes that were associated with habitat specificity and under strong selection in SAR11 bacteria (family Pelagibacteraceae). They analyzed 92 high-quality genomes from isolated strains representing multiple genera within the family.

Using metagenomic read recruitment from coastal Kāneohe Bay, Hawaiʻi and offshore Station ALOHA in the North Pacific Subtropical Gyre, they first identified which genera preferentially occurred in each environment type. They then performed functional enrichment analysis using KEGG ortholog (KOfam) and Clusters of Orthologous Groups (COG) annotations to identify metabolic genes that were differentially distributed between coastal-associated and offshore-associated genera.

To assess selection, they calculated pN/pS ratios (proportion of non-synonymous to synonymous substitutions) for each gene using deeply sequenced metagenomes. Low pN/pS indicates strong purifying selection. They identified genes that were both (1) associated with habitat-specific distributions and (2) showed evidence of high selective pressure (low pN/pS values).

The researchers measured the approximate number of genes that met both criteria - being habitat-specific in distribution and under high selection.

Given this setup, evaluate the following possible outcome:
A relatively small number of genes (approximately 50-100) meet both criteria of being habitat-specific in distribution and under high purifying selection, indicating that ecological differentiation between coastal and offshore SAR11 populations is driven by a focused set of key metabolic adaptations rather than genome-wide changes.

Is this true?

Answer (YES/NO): NO